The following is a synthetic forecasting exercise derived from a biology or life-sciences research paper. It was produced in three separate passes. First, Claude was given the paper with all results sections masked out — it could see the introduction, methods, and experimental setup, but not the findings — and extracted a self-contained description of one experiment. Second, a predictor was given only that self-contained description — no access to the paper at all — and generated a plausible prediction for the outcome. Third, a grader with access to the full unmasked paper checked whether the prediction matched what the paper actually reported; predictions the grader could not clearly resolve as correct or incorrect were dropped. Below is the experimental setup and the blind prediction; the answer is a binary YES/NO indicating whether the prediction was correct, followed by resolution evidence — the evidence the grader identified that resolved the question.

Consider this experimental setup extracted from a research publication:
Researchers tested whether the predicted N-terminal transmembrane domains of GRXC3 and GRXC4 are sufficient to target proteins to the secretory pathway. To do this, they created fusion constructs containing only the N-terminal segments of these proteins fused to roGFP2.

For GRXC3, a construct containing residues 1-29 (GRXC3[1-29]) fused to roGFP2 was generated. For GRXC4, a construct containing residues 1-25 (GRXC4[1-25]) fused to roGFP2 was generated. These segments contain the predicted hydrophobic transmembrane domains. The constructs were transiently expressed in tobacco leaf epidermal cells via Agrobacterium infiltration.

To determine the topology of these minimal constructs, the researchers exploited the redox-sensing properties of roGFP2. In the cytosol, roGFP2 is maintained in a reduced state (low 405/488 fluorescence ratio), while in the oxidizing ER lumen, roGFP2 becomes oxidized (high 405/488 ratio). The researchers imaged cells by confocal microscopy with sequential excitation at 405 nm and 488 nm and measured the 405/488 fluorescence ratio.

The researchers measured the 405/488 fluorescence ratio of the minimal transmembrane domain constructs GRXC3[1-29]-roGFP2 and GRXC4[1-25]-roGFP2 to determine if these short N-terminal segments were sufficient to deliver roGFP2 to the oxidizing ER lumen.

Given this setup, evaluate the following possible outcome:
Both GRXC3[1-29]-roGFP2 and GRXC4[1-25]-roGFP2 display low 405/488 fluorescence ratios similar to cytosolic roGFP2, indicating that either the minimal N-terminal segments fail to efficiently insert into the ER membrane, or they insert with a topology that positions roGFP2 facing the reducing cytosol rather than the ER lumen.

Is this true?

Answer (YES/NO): NO